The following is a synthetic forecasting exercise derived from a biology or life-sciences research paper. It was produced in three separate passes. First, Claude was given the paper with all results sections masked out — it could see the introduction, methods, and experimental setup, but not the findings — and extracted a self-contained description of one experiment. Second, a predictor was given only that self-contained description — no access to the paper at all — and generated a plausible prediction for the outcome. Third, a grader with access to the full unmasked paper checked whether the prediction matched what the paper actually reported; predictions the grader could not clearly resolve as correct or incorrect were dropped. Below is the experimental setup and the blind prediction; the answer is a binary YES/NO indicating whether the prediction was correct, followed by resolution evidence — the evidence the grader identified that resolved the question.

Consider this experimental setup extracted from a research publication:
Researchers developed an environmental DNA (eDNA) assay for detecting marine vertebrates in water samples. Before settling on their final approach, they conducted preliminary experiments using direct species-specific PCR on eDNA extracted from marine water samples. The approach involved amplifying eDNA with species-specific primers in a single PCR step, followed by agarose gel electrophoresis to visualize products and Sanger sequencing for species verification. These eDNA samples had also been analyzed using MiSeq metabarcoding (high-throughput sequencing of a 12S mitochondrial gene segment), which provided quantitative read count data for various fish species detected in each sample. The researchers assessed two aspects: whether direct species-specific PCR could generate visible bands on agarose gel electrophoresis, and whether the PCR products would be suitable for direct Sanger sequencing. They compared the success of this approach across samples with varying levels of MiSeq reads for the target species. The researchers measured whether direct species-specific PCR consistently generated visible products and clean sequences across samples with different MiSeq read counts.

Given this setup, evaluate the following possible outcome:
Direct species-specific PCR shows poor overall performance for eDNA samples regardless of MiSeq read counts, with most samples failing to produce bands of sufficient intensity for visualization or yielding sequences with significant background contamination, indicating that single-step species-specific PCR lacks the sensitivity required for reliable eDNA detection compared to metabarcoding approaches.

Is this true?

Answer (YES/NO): NO